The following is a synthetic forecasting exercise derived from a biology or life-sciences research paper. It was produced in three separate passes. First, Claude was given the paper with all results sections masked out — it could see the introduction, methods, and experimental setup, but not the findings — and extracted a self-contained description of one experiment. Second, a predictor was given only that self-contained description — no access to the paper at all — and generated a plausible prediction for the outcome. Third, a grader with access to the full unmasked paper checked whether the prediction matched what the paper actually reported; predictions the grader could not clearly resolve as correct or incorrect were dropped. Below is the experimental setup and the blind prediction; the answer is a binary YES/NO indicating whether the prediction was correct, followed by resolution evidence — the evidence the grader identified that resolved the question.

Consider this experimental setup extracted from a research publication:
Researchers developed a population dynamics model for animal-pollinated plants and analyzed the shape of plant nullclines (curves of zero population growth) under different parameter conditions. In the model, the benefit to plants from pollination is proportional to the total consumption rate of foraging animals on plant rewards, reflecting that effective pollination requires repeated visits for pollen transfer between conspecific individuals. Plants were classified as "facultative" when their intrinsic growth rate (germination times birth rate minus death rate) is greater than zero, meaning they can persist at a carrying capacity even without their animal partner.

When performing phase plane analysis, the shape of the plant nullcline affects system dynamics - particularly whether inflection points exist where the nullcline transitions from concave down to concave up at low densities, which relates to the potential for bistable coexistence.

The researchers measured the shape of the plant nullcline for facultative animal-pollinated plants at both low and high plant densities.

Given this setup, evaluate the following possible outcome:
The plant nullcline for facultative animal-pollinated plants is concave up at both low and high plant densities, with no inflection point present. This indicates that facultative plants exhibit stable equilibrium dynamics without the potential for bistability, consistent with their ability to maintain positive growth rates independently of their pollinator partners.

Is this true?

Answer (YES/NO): NO